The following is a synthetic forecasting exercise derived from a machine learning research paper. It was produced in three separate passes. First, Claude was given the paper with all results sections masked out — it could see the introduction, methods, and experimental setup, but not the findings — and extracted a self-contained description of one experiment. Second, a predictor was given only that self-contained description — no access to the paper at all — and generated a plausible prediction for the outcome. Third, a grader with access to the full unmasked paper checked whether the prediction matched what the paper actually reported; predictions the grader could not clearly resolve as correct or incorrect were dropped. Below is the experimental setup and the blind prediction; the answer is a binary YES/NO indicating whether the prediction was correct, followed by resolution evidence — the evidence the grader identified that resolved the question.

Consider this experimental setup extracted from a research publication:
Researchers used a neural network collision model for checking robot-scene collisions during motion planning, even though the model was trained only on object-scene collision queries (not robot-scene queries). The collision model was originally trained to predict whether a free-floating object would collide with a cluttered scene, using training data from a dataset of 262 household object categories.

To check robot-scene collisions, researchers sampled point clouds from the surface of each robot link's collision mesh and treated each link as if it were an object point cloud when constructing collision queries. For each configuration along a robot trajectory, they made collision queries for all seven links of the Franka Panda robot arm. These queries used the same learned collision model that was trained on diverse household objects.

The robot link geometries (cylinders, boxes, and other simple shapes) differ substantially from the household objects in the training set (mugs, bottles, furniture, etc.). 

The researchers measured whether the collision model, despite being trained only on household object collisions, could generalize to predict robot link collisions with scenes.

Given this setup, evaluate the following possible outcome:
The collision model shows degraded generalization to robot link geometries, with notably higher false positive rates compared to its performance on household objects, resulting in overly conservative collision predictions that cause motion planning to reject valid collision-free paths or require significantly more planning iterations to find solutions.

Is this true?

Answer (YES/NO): NO